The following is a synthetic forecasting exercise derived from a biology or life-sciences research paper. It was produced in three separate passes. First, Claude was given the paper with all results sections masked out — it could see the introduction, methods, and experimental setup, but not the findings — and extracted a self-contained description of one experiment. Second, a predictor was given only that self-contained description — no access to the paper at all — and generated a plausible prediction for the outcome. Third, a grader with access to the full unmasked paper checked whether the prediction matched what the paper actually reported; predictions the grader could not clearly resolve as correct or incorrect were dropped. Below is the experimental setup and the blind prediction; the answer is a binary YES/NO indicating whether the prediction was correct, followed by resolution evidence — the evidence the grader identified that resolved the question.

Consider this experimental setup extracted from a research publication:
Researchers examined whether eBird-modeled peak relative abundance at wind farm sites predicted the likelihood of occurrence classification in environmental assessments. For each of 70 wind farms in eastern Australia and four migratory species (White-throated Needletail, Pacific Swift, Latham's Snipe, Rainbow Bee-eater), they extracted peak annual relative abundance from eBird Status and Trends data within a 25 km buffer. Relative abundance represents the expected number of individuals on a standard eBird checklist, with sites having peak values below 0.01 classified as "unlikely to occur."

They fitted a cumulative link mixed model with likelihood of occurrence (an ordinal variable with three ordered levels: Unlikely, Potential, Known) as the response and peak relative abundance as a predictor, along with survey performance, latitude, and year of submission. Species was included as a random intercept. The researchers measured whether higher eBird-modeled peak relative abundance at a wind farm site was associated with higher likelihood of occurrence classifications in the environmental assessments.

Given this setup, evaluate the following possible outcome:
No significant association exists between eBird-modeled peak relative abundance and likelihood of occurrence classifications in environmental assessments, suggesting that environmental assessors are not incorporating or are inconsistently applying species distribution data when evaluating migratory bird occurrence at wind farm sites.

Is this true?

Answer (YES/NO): YES